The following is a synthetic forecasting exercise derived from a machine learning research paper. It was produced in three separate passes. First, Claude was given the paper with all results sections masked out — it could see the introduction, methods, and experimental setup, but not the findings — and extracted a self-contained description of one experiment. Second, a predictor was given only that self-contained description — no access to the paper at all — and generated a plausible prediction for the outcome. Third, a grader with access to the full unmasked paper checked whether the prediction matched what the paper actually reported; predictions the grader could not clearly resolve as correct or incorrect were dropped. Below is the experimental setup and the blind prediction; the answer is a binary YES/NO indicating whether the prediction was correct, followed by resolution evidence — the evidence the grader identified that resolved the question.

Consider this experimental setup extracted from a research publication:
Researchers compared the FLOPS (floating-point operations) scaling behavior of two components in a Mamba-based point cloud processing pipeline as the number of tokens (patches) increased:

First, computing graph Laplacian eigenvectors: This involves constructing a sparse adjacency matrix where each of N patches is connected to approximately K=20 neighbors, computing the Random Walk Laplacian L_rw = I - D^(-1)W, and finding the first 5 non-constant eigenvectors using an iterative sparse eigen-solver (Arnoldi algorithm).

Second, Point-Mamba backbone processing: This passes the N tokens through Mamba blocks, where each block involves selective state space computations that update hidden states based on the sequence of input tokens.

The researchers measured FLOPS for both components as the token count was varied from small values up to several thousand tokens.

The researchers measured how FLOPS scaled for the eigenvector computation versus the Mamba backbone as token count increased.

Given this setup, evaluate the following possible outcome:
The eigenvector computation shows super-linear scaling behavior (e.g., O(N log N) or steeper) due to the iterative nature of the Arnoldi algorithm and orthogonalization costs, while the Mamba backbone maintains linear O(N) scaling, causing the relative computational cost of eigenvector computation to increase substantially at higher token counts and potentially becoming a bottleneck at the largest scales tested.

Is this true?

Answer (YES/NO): NO